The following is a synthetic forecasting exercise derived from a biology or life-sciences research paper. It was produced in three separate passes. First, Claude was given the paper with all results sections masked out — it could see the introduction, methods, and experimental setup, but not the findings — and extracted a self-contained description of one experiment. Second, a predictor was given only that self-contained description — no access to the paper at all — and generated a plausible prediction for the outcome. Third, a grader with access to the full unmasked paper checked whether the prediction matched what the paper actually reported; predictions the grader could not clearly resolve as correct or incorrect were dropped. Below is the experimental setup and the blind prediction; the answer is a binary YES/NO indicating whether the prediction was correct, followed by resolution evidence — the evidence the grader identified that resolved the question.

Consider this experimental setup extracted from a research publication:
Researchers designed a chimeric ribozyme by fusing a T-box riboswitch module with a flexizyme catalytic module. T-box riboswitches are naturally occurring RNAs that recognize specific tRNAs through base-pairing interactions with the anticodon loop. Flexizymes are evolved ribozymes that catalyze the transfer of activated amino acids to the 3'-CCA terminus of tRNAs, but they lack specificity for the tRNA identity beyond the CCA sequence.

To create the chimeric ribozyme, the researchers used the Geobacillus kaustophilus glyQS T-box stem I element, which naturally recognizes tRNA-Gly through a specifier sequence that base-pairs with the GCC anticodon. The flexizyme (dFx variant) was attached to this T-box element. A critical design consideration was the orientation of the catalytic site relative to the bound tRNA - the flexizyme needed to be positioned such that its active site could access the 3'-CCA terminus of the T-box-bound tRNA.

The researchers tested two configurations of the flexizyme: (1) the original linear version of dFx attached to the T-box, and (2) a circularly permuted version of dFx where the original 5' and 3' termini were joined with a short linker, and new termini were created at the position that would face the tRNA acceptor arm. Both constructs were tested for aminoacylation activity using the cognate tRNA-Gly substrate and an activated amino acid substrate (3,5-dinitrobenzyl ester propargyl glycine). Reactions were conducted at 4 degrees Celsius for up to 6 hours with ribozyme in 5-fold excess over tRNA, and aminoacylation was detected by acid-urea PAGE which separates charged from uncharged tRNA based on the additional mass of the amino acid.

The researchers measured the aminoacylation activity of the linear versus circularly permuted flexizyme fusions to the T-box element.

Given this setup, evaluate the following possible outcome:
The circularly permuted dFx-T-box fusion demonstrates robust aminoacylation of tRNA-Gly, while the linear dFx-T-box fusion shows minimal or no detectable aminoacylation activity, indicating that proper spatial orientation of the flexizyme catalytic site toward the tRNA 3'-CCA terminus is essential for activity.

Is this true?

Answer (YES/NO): NO